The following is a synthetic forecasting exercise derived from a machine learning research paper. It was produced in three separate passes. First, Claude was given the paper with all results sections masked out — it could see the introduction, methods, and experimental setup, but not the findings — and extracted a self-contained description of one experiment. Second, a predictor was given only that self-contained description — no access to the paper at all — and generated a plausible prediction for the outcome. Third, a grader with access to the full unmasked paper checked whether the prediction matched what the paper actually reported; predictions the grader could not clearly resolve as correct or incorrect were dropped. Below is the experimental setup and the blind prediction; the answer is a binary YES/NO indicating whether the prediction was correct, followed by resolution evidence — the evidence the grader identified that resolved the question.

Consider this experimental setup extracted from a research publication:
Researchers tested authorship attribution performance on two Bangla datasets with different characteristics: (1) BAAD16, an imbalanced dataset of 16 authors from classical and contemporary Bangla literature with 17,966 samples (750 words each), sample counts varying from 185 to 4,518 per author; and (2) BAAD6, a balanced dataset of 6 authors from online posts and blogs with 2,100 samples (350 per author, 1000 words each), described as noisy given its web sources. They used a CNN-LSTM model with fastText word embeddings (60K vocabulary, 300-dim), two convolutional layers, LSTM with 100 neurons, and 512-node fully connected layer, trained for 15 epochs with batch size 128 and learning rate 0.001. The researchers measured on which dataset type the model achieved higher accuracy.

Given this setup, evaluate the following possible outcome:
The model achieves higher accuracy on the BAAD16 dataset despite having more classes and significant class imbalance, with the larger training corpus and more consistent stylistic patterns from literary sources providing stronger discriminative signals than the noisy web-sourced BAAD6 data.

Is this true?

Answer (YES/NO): YES